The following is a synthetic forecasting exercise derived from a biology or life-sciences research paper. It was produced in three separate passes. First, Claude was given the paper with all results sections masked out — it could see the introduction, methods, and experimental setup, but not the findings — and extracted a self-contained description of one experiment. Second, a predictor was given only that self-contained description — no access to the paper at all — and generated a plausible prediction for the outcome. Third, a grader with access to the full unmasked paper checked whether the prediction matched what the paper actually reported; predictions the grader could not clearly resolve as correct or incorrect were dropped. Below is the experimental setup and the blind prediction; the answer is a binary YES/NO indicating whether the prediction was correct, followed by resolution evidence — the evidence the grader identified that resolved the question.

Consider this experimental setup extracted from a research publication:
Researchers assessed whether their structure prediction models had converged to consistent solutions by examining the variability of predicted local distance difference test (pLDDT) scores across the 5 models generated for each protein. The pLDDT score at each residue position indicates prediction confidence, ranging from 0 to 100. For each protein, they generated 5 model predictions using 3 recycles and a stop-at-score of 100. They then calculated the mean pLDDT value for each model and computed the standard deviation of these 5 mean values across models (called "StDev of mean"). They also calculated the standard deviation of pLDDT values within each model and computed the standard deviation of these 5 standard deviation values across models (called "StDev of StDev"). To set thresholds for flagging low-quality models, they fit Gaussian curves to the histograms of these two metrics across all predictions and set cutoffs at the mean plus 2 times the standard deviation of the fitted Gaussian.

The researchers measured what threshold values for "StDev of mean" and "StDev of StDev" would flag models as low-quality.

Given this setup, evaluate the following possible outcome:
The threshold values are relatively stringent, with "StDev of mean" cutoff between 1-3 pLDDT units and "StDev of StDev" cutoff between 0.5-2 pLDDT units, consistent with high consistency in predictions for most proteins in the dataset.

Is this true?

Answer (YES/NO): NO